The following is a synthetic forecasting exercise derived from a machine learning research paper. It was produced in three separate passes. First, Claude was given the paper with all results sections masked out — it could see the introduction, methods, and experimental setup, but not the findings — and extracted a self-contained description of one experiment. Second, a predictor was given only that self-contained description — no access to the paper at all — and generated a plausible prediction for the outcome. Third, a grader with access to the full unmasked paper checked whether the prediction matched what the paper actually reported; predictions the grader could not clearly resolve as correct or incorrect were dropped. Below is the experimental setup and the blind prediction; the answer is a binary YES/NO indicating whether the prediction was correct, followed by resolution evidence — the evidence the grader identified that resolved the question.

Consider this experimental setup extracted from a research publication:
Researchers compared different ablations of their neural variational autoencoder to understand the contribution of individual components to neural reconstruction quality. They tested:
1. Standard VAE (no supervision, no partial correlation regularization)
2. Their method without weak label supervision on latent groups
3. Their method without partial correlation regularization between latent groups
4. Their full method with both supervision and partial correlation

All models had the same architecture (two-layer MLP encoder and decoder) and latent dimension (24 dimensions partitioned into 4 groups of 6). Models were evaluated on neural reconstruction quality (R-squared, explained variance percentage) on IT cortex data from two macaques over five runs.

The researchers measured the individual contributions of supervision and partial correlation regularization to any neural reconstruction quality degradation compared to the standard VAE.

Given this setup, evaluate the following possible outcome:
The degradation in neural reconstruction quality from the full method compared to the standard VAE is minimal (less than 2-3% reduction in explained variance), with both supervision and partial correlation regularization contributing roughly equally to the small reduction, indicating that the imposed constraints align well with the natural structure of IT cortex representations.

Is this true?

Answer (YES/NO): NO